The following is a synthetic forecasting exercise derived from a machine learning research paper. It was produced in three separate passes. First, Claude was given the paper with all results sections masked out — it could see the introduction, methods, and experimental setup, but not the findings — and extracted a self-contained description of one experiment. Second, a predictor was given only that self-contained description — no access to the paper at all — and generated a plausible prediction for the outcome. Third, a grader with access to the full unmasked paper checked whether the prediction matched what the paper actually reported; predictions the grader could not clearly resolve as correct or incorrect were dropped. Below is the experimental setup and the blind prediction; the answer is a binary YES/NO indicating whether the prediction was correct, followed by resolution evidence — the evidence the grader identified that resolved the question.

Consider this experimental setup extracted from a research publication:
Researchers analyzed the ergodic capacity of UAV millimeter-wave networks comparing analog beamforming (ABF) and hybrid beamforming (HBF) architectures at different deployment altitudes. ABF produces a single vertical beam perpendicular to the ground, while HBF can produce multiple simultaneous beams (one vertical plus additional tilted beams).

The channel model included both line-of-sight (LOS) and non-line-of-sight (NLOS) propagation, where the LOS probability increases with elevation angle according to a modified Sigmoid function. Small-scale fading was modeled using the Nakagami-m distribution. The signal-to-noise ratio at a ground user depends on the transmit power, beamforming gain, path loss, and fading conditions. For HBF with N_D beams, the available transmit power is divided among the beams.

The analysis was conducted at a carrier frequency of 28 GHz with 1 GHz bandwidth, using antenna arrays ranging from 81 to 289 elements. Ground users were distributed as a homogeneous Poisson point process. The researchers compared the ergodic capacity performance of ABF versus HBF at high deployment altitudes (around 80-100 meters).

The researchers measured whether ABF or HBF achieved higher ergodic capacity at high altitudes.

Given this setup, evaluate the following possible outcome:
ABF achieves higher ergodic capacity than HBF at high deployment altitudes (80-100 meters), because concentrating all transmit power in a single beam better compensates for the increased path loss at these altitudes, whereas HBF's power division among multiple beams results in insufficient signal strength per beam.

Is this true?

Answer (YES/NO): YES